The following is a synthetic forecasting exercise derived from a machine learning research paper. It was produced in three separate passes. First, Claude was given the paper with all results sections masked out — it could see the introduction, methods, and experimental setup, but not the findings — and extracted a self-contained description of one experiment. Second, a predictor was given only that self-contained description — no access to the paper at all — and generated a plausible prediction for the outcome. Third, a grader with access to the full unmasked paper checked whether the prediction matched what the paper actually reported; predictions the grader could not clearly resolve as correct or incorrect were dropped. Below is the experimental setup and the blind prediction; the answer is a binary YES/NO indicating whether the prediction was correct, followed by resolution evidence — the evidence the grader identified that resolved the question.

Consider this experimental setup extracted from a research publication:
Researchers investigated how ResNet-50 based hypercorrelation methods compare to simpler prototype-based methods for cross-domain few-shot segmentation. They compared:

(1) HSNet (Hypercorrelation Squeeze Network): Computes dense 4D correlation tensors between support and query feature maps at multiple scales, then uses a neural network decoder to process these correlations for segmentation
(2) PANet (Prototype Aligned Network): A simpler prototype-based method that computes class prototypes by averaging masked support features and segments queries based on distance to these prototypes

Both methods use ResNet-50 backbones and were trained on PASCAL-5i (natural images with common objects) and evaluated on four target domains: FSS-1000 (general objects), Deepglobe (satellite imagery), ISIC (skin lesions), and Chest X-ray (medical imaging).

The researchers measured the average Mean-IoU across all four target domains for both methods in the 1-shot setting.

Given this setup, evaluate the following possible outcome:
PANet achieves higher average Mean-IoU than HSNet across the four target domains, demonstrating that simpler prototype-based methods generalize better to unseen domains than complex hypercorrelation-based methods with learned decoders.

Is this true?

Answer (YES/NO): NO